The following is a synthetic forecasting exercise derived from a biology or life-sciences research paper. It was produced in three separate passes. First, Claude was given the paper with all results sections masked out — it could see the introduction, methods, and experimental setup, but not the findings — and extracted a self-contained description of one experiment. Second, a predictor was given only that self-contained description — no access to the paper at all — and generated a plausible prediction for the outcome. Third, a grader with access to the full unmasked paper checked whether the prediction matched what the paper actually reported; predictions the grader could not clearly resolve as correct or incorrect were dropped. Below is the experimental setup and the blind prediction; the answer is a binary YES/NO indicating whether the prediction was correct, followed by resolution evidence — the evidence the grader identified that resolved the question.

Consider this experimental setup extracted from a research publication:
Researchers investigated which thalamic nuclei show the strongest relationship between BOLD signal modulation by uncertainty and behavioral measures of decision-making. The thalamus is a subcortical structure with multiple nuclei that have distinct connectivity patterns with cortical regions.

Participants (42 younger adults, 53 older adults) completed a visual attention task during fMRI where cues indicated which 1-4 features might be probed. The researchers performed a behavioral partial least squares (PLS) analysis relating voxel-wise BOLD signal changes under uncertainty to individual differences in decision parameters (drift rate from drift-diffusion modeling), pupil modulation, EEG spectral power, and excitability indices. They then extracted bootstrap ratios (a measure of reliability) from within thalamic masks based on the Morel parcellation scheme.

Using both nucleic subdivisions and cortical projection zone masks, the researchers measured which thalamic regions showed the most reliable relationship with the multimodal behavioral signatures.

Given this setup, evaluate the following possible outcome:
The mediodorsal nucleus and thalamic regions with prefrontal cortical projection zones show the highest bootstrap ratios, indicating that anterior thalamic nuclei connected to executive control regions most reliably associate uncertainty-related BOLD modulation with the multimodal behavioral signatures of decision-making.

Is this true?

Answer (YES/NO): NO